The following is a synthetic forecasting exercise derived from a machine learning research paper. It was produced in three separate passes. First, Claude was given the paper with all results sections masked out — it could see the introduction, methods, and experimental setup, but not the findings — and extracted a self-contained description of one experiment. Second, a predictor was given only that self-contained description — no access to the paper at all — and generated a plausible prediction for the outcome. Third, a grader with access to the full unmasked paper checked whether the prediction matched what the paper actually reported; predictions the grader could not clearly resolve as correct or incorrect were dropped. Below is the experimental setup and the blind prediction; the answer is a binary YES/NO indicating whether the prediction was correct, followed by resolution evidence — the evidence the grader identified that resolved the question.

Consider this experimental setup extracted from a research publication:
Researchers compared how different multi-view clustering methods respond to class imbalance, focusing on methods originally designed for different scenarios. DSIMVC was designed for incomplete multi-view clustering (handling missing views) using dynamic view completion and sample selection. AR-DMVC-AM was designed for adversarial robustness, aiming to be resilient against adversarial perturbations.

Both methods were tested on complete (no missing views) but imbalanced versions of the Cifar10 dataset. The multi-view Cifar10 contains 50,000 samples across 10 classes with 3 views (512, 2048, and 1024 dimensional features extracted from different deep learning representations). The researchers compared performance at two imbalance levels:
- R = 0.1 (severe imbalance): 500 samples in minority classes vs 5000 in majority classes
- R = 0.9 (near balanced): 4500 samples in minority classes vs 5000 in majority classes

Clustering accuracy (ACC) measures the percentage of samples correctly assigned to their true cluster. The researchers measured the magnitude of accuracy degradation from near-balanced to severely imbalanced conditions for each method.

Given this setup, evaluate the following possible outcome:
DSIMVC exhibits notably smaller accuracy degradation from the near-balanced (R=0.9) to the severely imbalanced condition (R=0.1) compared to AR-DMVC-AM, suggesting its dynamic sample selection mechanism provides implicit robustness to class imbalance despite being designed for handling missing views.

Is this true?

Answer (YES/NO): YES